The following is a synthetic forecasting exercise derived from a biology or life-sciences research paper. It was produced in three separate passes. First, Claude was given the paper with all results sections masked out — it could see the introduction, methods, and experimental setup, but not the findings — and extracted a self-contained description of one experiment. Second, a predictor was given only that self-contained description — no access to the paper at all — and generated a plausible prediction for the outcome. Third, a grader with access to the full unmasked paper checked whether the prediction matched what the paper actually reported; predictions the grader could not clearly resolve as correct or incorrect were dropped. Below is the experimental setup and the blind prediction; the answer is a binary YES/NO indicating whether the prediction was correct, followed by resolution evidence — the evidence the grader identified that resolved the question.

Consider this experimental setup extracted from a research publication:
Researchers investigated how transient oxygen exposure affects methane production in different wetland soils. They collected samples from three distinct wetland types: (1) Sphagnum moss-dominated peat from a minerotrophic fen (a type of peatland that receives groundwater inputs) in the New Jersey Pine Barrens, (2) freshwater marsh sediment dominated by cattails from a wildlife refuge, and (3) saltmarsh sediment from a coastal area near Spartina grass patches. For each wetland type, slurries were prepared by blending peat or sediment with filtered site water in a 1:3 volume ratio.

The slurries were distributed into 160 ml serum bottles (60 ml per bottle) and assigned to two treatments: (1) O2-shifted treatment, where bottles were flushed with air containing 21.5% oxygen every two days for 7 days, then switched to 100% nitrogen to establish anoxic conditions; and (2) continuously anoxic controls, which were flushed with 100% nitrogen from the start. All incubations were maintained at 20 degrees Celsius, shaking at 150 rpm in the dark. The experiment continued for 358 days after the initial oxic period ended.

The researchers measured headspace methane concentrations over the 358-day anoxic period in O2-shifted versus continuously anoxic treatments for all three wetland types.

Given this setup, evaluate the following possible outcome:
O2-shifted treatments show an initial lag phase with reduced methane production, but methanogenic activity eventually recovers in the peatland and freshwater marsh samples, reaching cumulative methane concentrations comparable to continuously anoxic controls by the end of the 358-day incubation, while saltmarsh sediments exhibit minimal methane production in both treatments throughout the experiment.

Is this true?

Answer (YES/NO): YES